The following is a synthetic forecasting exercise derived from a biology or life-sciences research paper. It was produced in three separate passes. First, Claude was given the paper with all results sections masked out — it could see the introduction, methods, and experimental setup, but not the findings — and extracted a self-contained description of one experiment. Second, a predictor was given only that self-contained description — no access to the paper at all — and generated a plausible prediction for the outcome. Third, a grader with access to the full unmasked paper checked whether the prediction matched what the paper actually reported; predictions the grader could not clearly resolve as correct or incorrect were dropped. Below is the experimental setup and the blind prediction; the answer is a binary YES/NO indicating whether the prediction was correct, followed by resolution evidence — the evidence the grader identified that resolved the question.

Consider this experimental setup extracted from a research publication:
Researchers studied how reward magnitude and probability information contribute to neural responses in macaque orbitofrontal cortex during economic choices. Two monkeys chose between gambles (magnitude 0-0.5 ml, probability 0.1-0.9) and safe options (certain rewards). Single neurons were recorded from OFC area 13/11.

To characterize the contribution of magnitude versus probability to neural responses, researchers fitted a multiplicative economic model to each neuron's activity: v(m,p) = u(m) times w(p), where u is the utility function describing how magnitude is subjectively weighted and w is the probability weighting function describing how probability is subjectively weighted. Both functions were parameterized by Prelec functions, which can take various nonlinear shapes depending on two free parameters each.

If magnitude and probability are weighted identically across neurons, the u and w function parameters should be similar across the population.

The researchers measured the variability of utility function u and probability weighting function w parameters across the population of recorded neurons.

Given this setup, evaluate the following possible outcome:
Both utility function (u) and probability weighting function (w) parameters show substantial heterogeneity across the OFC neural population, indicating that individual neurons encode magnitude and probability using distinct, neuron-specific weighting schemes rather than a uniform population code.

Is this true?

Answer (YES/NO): YES